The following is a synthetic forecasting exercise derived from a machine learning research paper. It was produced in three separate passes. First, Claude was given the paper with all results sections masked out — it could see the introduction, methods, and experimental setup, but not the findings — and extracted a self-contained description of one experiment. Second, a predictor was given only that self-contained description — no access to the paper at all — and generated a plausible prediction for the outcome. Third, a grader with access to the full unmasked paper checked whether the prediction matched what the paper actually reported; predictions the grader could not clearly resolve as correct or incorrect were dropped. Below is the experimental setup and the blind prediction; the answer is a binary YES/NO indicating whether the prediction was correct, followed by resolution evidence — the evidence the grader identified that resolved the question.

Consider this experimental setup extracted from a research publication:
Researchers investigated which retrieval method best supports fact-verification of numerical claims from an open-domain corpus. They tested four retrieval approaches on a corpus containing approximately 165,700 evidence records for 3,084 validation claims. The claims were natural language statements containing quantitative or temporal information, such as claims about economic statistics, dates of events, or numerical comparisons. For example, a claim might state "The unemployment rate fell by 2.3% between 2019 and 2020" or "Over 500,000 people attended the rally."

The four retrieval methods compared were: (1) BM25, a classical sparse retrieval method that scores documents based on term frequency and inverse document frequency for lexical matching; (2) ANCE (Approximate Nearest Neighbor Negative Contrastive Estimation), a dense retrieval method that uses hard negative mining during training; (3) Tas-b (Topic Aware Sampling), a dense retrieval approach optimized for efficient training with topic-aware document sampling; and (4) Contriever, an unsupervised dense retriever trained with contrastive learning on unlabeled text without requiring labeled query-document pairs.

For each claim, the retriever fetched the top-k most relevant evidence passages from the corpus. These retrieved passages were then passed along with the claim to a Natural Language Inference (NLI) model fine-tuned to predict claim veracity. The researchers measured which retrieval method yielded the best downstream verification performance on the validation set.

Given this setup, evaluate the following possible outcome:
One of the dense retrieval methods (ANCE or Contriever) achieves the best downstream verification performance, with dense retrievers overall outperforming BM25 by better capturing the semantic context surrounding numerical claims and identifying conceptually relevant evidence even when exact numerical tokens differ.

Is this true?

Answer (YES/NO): YES